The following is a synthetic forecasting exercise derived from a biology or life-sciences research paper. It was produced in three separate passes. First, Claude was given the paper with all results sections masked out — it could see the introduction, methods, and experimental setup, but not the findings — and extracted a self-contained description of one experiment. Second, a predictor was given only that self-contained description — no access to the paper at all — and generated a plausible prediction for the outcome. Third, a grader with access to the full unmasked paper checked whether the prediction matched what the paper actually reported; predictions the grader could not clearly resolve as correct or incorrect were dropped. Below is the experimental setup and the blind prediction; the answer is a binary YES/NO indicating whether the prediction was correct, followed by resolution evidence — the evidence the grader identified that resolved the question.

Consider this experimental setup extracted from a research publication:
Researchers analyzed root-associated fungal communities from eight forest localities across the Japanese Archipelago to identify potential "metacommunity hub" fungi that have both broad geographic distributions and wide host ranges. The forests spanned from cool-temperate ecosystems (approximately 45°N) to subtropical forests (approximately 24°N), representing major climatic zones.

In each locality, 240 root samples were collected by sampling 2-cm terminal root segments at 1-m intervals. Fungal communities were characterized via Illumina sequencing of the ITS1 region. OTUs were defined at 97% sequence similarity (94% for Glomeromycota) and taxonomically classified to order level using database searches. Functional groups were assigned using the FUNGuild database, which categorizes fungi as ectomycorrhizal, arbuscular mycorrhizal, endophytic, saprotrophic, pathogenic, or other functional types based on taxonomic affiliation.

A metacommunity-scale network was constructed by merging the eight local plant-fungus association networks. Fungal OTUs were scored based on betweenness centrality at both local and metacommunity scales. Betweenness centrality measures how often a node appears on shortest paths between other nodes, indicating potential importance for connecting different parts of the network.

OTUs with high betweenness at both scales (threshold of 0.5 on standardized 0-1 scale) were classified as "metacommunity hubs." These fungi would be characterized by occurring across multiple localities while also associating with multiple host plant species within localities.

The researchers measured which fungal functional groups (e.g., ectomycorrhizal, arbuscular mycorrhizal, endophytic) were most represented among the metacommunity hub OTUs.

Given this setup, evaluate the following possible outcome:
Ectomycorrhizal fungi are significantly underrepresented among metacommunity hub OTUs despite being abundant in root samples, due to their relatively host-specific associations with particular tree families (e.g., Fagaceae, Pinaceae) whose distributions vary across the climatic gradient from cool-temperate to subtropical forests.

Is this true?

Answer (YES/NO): YES